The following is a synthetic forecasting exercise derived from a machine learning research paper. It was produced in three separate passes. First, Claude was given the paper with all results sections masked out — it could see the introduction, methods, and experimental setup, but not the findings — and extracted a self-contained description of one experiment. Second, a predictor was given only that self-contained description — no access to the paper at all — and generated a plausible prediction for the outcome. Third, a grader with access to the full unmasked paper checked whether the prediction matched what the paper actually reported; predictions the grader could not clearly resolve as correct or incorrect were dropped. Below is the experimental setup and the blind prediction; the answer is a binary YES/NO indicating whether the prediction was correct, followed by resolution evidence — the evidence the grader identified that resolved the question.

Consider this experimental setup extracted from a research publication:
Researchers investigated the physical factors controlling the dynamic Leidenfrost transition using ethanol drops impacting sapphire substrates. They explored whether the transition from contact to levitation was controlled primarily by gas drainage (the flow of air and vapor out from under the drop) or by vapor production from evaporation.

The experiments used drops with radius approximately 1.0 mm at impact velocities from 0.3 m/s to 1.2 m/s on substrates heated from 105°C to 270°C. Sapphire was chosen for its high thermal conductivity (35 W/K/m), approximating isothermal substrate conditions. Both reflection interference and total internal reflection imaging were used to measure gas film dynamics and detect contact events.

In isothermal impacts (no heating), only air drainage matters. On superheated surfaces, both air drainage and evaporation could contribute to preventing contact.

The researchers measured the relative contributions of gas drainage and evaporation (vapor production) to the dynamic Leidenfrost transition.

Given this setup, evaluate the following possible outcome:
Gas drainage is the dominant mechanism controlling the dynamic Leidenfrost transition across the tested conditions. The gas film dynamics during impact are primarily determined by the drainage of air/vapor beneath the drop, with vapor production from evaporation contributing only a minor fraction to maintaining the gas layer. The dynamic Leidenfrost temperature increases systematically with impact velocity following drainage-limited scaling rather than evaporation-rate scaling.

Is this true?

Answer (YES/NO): NO